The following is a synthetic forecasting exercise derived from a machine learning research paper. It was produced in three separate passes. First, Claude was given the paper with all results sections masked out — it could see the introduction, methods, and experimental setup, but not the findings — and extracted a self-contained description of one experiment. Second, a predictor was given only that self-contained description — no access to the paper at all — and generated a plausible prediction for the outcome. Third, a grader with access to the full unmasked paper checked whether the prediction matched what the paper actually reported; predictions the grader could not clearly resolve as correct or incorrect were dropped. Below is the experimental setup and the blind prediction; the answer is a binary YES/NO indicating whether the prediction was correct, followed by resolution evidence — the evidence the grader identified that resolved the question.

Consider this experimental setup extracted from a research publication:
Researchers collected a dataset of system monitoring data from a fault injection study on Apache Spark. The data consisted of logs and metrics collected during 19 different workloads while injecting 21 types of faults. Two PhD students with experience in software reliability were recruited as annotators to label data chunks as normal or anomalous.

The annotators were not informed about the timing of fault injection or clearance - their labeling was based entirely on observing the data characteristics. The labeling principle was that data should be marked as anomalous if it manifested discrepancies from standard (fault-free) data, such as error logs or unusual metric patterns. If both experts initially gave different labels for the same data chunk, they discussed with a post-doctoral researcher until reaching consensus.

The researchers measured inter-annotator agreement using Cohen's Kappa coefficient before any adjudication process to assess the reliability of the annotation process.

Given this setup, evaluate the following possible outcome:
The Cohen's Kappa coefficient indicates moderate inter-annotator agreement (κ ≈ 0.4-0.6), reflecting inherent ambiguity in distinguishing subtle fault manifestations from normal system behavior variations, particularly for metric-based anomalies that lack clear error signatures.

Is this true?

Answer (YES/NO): NO